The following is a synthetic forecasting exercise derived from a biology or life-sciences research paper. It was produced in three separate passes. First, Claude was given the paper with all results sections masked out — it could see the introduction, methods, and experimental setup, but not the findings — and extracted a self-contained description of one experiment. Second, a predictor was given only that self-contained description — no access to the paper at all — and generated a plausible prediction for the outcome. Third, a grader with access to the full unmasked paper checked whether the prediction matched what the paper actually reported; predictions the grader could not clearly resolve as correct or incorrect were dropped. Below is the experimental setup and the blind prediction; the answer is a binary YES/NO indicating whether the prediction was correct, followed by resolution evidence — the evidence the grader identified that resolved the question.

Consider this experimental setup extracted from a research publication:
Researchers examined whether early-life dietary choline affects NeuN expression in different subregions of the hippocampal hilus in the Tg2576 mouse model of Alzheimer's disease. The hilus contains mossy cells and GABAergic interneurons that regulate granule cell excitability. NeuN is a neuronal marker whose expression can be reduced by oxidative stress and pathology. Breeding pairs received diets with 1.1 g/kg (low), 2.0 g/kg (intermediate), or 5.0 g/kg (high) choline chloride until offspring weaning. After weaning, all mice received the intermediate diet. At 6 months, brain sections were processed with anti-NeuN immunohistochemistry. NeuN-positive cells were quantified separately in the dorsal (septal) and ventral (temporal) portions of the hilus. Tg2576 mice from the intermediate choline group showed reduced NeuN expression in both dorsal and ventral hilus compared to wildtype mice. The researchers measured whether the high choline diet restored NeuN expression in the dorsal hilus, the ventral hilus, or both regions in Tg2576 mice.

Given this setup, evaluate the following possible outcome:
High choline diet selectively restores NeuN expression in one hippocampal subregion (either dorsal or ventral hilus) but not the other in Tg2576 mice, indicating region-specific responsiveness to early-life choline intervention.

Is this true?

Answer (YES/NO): YES